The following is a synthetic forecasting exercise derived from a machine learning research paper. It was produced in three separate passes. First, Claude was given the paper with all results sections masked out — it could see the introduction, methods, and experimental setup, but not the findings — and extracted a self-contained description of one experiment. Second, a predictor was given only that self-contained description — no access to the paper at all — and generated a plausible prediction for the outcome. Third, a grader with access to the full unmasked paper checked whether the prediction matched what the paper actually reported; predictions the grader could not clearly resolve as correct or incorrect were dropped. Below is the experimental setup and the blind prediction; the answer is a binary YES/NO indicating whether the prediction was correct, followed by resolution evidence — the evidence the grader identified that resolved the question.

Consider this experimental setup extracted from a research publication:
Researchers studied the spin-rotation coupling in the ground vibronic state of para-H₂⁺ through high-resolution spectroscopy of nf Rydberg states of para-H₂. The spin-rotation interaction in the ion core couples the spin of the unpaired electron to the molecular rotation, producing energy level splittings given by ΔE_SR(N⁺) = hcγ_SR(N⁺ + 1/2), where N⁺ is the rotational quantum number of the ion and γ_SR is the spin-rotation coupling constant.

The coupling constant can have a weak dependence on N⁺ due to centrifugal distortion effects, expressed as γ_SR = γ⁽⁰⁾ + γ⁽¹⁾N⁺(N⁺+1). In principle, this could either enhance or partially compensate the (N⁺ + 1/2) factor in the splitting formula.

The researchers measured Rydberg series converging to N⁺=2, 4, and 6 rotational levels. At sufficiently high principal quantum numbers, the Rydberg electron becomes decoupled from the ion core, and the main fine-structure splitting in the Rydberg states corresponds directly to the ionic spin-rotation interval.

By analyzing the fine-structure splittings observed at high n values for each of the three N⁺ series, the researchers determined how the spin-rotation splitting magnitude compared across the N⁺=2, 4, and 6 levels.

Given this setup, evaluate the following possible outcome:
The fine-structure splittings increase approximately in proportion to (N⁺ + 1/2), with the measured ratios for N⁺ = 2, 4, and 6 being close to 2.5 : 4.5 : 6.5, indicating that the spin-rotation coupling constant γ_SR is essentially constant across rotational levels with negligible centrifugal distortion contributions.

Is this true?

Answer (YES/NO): NO